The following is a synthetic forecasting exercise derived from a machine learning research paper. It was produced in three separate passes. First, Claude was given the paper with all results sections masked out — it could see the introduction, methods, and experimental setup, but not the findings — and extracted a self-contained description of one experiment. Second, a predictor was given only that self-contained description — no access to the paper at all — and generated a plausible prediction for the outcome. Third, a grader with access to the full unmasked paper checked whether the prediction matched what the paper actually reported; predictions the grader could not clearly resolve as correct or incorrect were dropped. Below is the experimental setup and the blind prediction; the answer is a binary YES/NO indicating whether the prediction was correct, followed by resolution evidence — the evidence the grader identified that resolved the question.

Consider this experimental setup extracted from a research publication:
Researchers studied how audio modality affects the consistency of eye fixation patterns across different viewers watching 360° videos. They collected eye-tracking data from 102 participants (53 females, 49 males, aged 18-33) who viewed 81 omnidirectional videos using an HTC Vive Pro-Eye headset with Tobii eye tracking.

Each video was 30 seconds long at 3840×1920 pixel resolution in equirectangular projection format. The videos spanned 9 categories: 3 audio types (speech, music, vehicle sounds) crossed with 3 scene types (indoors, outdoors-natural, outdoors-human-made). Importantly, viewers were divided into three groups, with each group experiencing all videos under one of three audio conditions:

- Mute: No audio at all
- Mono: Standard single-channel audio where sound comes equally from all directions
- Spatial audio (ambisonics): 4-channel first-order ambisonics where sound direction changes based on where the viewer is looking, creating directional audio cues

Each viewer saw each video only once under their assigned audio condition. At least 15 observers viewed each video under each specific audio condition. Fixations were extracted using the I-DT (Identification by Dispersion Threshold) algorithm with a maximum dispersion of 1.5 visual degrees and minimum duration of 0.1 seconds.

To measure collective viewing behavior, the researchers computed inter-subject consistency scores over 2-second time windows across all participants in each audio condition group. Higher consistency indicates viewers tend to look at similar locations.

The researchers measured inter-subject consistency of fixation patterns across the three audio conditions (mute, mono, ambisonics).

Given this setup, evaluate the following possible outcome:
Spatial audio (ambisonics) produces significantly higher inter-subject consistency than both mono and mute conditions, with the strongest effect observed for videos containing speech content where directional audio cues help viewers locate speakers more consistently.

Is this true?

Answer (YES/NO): NO